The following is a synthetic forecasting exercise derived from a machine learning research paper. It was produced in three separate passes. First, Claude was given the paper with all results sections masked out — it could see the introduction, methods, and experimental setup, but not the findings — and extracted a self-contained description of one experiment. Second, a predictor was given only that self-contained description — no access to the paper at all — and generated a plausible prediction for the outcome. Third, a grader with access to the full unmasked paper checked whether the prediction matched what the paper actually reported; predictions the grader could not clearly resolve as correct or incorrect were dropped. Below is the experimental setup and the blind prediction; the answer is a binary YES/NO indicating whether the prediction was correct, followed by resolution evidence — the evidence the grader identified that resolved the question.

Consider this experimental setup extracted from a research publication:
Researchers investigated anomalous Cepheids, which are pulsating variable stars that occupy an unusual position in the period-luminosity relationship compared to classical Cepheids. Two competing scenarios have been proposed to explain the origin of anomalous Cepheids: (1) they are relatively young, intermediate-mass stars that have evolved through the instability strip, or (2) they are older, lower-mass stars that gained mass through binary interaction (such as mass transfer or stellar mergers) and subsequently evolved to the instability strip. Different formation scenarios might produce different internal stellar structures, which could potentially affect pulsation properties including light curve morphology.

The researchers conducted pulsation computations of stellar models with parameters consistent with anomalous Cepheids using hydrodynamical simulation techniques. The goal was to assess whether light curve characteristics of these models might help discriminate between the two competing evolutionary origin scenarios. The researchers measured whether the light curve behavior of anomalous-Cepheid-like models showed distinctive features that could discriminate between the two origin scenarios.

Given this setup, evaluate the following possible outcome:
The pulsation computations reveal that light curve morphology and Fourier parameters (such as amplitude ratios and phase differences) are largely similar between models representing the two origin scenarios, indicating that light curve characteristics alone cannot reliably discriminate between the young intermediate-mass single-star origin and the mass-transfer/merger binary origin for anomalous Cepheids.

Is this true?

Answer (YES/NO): NO